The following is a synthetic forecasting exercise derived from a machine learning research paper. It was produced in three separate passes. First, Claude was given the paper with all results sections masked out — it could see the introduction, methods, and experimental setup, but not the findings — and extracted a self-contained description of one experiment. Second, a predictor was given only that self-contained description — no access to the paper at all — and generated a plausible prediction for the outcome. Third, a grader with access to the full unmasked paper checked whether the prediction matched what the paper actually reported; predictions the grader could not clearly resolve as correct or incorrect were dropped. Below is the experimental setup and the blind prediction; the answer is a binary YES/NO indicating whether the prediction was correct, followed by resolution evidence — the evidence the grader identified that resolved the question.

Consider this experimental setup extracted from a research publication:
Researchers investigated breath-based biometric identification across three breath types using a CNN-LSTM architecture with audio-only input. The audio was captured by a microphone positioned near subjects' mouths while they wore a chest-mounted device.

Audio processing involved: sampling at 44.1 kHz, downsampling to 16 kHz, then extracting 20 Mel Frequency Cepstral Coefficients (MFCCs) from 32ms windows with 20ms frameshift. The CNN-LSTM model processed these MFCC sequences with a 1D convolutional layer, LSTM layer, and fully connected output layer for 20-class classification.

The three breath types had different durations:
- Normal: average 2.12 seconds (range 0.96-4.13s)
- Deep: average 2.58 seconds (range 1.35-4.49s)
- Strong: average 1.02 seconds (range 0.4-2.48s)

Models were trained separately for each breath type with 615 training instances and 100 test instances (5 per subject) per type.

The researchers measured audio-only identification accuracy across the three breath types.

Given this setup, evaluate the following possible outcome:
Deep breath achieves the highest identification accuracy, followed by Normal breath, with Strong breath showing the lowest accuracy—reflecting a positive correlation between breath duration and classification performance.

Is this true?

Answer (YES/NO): NO